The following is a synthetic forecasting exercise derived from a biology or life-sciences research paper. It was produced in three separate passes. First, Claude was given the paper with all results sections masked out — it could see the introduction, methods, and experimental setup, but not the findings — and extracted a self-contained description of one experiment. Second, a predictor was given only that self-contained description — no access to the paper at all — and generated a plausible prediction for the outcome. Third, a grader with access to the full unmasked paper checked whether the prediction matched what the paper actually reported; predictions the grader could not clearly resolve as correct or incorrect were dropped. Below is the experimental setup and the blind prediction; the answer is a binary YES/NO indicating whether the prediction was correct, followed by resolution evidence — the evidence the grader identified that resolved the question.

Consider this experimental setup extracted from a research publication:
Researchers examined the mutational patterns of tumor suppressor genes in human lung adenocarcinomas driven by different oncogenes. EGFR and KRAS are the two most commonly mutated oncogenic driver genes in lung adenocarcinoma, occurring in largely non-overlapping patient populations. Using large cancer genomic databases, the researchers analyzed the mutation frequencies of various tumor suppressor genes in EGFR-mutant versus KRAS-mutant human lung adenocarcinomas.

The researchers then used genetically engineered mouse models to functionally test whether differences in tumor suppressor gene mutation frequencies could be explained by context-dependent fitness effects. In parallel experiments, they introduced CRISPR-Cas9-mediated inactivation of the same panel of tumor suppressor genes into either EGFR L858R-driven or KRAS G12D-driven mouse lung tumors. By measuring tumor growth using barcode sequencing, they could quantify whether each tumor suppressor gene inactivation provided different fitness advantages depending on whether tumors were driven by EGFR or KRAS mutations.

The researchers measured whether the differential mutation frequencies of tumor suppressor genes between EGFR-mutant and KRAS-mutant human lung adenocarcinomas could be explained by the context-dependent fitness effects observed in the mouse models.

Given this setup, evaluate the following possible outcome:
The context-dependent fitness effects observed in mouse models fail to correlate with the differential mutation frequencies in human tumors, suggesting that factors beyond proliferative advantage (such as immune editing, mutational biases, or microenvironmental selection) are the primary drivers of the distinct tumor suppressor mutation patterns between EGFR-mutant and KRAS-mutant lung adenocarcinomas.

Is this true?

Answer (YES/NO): NO